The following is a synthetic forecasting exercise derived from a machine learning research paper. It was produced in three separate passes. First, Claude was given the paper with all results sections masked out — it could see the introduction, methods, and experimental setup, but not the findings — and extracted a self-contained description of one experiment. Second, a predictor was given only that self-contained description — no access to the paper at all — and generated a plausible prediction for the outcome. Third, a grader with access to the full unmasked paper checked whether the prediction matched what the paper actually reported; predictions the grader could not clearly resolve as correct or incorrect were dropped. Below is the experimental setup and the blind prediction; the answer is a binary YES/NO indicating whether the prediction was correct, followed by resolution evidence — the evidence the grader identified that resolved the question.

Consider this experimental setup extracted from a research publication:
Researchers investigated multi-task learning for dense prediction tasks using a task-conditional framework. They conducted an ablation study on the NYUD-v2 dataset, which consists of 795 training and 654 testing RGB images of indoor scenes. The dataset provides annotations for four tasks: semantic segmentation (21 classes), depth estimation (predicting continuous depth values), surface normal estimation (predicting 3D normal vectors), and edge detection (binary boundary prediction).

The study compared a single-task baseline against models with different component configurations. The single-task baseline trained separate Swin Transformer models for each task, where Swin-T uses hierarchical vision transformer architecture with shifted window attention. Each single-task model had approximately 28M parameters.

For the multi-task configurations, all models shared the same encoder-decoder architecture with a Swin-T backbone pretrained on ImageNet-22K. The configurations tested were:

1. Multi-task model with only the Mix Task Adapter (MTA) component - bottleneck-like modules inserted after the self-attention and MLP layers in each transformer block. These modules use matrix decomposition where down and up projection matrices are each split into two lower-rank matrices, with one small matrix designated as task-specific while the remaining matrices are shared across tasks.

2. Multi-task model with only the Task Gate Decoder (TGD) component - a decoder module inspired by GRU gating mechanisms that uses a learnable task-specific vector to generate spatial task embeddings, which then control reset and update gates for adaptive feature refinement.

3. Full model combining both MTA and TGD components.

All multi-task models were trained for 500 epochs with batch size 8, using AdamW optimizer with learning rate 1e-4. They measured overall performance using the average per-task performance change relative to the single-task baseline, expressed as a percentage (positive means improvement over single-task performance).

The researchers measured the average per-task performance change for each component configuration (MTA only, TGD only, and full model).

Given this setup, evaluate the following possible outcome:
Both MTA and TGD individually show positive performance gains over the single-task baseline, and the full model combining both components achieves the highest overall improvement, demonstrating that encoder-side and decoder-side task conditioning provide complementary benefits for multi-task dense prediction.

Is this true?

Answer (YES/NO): NO